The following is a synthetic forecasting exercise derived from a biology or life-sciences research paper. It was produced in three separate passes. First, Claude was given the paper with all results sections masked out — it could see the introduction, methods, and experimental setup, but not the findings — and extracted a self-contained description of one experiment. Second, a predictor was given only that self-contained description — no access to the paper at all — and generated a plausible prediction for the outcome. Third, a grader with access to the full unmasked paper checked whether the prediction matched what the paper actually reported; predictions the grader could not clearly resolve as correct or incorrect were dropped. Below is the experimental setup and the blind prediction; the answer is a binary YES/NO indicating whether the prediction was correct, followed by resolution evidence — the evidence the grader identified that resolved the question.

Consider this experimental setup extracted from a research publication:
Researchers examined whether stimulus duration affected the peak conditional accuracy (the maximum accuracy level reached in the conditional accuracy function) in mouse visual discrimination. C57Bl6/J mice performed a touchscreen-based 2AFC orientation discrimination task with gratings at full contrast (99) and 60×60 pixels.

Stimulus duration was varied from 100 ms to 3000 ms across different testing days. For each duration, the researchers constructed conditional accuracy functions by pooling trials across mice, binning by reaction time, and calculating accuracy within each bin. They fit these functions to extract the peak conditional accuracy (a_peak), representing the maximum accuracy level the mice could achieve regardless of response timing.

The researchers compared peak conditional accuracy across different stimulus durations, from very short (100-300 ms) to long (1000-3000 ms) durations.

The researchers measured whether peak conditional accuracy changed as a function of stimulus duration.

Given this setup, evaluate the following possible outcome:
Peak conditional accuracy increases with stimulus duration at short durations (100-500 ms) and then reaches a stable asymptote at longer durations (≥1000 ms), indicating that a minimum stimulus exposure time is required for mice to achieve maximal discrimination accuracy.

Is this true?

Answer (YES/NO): YES